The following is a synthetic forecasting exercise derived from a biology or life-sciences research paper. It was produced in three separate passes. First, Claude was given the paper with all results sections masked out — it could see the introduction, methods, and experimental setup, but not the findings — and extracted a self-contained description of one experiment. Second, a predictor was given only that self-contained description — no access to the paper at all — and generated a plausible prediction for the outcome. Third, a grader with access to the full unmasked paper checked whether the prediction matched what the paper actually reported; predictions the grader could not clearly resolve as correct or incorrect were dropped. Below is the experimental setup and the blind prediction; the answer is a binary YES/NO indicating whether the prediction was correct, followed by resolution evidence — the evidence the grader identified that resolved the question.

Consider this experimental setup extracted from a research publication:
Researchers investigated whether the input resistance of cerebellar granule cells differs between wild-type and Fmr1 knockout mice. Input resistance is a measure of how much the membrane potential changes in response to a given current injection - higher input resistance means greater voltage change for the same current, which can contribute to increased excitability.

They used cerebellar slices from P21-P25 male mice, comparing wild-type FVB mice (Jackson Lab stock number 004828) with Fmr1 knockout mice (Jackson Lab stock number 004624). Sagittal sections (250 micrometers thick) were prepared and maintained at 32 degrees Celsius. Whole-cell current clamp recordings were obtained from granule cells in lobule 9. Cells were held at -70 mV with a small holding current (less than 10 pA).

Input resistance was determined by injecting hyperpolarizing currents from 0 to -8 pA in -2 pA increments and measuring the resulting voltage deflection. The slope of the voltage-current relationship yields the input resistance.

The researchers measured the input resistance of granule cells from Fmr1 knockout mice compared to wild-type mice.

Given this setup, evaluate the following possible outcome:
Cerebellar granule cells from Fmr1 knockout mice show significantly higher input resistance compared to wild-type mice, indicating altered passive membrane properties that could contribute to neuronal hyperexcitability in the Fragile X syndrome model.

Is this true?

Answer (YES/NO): NO